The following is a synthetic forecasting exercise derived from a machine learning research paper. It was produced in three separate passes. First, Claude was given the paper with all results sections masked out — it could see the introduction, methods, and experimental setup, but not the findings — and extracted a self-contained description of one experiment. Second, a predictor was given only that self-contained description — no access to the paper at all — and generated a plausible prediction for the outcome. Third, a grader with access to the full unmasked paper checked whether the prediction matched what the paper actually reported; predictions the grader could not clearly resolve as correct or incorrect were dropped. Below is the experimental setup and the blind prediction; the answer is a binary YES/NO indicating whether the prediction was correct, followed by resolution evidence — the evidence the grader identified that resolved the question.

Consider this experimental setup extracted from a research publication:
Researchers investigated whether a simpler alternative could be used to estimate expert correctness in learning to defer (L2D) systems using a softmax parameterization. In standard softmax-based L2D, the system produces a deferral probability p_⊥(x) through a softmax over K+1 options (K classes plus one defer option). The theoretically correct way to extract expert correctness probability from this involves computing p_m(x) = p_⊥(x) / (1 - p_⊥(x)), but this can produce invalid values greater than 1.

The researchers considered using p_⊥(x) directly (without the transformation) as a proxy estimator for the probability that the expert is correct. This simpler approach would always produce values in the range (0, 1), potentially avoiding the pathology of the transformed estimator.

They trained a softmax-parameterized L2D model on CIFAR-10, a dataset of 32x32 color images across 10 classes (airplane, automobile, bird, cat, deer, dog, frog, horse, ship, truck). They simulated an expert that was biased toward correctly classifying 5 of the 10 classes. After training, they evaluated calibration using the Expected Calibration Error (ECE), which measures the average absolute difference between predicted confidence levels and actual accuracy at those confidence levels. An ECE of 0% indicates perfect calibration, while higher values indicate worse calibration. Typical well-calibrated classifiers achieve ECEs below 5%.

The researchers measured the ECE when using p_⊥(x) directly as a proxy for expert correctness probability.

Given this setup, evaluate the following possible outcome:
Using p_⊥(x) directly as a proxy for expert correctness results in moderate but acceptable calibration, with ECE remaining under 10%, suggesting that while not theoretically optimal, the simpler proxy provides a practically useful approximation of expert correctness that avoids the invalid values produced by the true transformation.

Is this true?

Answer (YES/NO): NO